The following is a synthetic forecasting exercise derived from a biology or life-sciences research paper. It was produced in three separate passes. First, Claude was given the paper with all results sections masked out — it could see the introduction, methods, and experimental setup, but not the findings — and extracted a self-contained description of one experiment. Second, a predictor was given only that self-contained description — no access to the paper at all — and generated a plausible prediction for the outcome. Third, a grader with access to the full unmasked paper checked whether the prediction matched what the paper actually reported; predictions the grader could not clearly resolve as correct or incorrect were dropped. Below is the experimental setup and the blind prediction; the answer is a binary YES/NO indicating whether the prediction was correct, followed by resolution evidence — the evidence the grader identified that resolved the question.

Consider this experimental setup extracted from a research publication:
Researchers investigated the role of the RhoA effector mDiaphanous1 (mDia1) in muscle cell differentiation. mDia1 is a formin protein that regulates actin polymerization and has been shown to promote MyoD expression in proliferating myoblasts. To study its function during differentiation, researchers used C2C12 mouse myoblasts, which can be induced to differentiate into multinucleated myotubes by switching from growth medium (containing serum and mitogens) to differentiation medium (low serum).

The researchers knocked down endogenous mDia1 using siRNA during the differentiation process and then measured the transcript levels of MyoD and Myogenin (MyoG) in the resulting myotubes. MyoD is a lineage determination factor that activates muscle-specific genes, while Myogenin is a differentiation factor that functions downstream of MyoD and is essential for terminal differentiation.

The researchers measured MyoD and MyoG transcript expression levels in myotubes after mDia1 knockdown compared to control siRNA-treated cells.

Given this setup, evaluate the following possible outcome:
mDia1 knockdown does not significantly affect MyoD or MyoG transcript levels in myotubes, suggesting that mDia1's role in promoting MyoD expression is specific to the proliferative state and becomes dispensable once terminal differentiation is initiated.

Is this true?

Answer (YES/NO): NO